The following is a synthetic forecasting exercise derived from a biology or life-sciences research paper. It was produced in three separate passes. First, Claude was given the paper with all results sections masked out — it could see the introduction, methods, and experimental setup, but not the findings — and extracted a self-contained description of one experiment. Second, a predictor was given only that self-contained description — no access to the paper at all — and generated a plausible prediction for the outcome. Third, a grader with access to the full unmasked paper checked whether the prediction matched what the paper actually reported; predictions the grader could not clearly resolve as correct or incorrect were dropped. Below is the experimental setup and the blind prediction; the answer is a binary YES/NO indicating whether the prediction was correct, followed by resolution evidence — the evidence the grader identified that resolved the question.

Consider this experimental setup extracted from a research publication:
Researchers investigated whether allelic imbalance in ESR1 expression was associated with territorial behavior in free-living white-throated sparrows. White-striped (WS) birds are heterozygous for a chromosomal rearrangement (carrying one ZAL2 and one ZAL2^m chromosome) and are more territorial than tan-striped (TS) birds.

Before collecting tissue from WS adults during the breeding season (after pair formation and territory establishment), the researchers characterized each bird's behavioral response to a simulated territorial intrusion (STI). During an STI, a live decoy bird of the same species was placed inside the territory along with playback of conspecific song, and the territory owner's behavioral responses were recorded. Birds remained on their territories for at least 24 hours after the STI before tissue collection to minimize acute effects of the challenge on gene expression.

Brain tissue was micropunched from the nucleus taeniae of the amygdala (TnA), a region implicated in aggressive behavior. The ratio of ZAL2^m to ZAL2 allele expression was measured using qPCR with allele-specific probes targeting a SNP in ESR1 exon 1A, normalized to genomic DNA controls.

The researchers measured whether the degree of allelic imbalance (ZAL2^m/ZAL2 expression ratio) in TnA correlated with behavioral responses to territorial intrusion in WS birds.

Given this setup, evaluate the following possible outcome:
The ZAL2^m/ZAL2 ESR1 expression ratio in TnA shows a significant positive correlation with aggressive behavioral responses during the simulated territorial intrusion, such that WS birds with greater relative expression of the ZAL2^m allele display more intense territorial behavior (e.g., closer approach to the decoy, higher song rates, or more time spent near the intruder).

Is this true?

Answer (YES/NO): YES